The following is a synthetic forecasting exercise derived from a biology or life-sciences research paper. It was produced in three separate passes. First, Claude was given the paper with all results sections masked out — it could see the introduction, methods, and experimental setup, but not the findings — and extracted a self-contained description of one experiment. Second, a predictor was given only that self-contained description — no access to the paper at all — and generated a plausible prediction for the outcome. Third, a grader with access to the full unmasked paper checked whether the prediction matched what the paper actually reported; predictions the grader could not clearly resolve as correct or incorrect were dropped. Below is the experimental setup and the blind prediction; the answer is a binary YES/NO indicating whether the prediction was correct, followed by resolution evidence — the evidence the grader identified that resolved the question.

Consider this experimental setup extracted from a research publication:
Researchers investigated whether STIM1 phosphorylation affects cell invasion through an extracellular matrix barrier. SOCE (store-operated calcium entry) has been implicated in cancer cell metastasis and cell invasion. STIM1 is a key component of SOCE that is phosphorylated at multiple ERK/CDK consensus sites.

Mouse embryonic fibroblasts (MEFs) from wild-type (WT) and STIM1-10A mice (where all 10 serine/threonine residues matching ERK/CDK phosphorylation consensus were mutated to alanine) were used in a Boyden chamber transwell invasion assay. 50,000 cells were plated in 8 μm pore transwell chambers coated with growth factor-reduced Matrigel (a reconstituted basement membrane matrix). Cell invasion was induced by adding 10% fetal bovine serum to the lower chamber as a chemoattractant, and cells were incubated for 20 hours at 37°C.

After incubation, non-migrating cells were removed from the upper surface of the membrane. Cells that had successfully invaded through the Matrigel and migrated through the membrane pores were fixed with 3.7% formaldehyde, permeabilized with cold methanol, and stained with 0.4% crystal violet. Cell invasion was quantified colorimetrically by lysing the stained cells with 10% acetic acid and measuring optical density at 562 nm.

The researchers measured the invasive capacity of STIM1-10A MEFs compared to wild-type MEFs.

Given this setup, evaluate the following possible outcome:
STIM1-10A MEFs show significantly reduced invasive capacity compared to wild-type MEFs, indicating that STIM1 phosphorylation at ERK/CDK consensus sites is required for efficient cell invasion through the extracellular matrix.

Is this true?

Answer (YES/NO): NO